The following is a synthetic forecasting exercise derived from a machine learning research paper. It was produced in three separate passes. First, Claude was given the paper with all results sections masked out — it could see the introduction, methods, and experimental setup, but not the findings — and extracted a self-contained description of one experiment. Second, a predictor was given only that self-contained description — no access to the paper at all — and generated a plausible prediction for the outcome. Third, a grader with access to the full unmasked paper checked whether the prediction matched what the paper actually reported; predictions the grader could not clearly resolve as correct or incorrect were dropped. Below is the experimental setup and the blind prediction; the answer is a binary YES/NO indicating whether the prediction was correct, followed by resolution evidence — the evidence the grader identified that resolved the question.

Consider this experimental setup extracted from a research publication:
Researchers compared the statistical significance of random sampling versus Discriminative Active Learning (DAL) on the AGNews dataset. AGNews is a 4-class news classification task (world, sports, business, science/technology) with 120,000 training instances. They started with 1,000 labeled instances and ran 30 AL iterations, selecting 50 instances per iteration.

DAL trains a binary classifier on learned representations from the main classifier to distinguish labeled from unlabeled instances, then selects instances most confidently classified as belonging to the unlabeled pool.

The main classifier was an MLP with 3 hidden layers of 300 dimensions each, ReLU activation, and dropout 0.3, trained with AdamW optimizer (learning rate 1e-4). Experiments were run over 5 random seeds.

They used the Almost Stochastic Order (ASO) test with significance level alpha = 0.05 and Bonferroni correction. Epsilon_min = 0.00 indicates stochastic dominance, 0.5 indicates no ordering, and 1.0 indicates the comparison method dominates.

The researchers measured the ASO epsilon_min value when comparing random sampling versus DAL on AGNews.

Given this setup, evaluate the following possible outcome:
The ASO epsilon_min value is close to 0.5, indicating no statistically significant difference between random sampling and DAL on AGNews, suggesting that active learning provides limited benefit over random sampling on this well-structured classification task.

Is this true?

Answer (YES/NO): NO